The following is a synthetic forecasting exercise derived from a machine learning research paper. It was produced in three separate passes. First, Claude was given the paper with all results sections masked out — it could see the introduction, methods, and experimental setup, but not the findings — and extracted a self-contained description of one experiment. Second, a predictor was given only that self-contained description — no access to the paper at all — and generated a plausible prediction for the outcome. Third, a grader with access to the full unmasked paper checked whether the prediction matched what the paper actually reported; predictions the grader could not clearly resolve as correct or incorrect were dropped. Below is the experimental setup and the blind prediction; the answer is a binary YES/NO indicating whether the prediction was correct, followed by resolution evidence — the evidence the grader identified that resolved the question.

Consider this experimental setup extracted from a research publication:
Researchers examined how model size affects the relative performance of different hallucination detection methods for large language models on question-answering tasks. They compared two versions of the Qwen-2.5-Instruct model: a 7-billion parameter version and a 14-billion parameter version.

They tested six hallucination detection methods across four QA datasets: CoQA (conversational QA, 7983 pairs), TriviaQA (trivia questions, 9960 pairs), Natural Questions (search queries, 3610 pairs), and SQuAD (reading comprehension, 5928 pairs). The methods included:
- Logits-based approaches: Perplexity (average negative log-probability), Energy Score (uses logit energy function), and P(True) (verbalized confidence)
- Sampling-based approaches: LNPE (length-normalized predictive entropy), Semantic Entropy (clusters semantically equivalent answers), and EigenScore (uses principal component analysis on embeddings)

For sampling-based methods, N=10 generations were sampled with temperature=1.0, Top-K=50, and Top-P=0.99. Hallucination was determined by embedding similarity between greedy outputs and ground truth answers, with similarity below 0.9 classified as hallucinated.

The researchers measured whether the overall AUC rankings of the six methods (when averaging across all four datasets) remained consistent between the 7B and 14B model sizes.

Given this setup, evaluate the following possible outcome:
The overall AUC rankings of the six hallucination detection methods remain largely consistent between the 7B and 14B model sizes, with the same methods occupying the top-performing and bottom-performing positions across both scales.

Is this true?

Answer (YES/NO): YES